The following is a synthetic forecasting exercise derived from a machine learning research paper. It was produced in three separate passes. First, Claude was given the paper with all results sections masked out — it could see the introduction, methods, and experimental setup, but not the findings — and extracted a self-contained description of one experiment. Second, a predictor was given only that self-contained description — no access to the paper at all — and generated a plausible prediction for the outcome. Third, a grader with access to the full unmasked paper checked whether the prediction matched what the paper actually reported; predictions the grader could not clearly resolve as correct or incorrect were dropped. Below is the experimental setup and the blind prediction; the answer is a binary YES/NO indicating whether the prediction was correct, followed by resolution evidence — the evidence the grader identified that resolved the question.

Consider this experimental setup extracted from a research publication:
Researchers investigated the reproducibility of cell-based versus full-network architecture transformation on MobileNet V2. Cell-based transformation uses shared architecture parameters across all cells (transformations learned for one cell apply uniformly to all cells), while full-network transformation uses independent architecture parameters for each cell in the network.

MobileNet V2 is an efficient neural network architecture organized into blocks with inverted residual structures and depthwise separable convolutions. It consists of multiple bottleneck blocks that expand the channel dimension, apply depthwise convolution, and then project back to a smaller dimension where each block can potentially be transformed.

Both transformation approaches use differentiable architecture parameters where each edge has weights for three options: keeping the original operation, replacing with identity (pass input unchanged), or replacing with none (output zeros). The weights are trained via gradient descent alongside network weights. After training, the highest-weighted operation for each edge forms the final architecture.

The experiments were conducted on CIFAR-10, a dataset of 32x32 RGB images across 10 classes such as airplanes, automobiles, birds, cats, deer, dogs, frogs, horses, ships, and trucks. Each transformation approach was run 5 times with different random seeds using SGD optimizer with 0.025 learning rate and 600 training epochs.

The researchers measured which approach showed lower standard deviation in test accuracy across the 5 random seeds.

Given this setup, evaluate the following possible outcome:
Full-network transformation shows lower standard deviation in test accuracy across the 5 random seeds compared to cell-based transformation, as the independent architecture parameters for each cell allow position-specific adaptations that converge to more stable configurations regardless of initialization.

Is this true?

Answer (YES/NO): YES